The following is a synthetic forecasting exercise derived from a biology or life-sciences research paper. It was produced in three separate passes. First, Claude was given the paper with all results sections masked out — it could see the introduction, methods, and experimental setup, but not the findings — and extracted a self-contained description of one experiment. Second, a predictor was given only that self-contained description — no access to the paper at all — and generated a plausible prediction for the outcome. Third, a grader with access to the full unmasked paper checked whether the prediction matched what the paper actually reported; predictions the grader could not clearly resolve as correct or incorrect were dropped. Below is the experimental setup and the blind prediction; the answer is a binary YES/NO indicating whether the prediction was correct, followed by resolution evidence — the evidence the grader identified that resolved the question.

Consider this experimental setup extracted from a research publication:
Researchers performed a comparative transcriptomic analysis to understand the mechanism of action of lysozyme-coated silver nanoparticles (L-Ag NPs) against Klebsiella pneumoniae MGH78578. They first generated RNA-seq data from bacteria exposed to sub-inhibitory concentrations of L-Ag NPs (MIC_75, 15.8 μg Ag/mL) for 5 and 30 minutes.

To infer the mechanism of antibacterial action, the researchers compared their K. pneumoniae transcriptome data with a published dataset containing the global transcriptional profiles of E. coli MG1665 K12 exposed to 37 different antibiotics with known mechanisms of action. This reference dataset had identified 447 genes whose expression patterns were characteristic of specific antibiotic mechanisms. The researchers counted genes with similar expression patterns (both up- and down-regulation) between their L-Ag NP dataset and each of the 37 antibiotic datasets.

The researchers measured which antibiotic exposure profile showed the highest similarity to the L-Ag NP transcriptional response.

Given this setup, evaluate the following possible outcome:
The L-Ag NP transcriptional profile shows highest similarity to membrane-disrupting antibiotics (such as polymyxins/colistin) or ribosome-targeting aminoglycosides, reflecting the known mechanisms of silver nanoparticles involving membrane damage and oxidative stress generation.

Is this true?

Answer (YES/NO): NO